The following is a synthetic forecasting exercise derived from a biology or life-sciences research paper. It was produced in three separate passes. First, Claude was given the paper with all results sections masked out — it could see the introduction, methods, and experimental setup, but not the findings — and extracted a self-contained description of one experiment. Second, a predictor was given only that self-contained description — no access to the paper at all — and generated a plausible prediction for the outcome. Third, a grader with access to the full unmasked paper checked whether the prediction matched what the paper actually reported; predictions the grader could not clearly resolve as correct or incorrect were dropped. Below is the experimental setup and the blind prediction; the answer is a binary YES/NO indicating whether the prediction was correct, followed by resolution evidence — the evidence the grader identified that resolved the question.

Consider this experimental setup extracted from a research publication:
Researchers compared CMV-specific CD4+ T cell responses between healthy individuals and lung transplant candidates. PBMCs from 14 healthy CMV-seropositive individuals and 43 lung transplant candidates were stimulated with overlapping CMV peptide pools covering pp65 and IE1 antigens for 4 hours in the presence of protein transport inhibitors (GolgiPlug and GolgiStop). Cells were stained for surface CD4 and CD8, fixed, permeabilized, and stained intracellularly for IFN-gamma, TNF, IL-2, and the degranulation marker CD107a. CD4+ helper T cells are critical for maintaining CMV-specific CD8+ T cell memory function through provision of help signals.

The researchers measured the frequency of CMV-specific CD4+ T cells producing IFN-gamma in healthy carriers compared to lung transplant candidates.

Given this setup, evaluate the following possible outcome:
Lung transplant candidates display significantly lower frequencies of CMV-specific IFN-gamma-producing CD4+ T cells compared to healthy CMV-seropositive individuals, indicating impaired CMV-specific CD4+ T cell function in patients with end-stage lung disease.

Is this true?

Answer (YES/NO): NO